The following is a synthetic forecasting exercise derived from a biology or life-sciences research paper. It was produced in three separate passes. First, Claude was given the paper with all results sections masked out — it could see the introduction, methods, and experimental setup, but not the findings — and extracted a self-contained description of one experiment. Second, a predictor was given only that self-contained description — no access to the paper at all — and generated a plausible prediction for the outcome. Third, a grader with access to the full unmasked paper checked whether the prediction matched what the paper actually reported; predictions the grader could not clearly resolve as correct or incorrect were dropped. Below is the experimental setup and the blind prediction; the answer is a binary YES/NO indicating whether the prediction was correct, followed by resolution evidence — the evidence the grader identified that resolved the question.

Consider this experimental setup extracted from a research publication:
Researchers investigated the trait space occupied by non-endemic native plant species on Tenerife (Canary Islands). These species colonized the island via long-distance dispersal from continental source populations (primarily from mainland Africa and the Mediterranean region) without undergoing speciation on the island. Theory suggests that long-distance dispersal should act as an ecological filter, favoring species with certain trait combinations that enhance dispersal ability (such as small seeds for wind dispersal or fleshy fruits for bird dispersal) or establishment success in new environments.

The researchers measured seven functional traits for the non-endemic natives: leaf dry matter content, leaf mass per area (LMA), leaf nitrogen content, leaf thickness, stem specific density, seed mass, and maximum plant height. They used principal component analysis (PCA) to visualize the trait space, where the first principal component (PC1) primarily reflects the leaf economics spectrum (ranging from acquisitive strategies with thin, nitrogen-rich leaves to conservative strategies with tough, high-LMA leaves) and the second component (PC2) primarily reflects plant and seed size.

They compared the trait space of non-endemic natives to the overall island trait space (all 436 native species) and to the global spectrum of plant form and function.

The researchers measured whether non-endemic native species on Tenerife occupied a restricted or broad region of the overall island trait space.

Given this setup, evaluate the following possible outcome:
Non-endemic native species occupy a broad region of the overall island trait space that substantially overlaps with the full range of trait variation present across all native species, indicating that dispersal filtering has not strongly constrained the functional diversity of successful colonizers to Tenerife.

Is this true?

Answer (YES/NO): YES